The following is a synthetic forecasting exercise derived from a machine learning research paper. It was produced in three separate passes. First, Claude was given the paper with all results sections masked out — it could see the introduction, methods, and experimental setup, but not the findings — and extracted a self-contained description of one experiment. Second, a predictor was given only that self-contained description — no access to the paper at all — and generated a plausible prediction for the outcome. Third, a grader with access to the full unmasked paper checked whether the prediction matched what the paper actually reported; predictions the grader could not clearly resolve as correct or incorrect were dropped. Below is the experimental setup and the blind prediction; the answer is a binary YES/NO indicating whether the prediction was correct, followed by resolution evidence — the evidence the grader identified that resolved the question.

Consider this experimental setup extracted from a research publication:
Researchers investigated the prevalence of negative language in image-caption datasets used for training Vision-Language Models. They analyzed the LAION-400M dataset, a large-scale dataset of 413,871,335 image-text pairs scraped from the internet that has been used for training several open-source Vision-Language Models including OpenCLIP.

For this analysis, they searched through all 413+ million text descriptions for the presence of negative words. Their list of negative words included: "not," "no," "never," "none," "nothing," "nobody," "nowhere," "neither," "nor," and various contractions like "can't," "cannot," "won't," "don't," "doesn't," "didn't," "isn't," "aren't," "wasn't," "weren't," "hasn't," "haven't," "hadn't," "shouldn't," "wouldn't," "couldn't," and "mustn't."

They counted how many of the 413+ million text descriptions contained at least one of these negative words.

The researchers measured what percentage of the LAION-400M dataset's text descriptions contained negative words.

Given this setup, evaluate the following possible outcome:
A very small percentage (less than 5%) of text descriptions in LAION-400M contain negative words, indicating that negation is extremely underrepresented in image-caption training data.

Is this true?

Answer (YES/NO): YES